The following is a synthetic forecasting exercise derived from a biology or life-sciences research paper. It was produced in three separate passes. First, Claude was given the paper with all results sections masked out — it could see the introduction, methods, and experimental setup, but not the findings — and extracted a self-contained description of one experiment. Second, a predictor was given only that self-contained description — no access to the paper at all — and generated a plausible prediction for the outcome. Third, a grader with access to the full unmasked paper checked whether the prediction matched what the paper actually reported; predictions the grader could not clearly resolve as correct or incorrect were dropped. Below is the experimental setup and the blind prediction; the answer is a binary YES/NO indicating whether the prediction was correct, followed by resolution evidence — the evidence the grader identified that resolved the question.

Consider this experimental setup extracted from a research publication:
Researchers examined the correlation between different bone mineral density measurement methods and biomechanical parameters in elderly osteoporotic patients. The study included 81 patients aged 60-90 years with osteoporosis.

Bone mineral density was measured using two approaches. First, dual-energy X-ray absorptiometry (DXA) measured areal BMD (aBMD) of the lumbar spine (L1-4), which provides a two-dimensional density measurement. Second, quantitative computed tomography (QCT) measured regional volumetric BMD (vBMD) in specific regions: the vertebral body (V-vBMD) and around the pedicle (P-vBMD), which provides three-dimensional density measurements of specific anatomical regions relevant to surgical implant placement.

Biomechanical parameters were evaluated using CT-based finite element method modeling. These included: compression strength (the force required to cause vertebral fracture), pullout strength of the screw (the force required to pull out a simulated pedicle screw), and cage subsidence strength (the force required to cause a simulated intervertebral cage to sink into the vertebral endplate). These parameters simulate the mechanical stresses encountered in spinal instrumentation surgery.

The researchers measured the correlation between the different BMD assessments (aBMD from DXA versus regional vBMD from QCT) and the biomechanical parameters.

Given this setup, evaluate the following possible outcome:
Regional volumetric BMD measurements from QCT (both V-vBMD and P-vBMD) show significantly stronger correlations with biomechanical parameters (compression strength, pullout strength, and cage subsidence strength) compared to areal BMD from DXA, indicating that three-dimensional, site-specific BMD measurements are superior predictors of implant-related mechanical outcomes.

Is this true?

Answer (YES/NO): YES